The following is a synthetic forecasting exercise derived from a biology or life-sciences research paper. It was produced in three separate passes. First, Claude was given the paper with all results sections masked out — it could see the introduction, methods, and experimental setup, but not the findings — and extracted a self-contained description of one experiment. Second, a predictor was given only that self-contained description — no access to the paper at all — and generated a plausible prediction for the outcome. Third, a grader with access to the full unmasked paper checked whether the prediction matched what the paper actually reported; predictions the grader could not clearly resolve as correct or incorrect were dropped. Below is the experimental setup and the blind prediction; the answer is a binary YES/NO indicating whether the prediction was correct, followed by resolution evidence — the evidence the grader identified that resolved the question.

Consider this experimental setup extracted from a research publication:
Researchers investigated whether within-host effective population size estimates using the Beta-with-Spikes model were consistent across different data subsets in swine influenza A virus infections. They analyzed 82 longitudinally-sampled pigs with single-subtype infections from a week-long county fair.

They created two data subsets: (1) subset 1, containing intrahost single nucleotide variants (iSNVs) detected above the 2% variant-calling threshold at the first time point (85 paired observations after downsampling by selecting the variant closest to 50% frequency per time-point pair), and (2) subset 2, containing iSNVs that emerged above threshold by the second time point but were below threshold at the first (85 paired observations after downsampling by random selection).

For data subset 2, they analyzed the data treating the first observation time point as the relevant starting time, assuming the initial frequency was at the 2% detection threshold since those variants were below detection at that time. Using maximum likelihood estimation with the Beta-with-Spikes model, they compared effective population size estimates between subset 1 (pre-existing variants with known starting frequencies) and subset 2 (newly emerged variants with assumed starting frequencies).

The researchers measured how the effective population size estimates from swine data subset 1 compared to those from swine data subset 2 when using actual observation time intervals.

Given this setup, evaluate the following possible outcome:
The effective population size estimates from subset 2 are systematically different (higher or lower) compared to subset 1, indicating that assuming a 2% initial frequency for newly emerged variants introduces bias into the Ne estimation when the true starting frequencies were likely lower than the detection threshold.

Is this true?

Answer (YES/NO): YES